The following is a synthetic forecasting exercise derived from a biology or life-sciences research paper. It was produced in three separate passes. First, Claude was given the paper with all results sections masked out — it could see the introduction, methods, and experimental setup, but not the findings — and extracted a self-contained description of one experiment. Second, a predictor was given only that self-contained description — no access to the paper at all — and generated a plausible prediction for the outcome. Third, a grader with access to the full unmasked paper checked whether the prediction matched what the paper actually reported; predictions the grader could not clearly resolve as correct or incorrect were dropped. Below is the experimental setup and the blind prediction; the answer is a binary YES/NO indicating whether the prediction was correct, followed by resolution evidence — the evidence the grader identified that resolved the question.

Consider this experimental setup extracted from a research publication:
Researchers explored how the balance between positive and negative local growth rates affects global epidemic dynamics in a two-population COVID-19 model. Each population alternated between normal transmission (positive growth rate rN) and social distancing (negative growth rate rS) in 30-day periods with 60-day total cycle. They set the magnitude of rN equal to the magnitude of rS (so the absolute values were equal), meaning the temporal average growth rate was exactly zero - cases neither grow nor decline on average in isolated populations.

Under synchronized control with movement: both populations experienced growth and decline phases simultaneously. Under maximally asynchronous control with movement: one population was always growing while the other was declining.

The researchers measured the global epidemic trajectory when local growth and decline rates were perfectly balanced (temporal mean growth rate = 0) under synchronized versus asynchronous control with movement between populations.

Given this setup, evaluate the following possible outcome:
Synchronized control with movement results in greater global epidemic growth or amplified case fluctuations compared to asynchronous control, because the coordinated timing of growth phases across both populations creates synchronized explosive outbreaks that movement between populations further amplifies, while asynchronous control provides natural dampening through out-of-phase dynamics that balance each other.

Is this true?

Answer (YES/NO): NO